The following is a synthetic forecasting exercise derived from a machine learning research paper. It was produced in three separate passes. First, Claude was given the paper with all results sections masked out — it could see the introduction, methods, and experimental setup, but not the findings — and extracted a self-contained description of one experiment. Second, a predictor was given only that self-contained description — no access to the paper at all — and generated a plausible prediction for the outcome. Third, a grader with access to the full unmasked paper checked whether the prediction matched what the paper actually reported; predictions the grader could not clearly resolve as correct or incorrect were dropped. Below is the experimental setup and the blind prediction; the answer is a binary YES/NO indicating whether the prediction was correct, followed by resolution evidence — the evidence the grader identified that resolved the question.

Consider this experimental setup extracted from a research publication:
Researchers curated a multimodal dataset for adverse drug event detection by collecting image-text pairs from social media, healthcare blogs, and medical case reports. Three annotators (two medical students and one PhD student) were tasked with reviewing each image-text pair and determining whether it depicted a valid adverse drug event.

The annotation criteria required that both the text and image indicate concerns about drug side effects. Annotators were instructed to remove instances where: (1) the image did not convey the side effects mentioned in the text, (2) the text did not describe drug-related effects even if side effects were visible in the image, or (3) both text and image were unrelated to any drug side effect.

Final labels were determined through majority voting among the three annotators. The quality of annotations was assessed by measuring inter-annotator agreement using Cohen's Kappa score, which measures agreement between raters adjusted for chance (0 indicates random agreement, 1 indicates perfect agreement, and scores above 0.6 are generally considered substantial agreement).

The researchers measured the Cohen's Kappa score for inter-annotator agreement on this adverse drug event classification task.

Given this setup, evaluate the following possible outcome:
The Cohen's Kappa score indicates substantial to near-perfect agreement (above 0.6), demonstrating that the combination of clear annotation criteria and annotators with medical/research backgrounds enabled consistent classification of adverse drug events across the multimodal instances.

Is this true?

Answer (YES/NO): YES